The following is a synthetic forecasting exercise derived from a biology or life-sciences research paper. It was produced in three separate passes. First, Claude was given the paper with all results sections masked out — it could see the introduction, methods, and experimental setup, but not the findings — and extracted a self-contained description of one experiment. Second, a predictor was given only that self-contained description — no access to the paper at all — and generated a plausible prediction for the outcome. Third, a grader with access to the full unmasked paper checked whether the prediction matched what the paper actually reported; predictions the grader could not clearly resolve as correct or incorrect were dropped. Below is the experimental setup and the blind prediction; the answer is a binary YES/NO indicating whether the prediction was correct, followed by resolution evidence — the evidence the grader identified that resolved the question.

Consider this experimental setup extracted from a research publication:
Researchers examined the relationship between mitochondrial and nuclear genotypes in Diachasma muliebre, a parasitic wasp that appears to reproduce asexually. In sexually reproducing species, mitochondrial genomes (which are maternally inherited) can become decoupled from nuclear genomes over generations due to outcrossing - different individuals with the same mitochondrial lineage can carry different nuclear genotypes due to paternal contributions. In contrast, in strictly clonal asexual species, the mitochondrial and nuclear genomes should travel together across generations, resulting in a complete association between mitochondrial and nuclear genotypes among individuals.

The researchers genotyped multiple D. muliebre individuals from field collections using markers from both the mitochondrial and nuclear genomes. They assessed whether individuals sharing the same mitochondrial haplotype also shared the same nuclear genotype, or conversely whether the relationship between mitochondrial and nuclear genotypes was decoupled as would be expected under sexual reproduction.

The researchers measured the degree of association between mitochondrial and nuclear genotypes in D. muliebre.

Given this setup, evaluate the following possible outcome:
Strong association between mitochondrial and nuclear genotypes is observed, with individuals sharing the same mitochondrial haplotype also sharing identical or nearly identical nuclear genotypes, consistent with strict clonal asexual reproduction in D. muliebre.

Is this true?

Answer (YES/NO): YES